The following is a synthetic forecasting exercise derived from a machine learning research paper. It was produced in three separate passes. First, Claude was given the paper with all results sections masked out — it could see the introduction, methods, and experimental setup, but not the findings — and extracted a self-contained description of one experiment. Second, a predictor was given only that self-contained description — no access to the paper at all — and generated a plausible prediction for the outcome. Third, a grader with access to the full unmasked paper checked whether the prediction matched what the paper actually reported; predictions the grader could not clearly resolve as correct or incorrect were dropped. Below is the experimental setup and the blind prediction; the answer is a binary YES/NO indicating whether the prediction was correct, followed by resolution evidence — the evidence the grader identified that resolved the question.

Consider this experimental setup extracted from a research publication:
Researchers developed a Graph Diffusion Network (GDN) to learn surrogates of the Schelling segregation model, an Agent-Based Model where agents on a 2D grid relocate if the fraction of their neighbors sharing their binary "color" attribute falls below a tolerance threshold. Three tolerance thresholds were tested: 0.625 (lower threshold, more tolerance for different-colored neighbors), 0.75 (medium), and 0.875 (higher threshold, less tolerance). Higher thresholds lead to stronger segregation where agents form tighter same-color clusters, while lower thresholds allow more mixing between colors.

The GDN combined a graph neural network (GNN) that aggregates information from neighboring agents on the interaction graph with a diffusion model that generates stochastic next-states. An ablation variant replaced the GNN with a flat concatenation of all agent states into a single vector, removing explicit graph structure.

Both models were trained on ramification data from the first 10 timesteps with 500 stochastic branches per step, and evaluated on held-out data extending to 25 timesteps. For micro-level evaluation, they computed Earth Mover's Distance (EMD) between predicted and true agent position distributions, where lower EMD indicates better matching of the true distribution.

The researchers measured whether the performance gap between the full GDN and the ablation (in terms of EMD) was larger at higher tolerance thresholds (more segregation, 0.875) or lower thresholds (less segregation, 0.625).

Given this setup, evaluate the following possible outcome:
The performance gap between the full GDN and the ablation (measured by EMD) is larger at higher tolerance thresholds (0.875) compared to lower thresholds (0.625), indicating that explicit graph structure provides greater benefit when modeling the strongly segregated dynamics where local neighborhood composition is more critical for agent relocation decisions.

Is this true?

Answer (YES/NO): NO